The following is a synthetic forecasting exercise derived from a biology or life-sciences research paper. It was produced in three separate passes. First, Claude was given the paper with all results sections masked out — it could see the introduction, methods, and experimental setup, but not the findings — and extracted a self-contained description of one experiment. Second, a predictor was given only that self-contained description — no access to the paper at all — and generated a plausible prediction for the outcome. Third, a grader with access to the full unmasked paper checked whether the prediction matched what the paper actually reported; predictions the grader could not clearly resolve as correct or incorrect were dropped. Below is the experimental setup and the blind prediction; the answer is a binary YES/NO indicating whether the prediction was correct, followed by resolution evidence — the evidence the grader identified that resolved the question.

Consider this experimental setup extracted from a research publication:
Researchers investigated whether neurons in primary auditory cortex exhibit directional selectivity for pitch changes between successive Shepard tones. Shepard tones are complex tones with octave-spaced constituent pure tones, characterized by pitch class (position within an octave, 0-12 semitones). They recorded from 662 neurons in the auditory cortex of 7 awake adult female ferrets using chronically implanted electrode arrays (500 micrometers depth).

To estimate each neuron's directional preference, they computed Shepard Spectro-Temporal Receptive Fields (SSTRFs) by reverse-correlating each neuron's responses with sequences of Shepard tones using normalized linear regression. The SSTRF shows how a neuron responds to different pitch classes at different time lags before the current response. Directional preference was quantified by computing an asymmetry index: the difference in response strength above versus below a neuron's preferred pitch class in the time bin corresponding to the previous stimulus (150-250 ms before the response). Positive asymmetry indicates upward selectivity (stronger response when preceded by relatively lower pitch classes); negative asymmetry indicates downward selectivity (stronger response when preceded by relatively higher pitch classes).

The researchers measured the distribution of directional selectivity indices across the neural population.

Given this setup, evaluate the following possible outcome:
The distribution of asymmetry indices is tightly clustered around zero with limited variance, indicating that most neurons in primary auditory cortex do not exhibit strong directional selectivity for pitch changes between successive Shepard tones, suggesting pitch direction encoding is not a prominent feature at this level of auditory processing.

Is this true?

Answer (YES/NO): NO